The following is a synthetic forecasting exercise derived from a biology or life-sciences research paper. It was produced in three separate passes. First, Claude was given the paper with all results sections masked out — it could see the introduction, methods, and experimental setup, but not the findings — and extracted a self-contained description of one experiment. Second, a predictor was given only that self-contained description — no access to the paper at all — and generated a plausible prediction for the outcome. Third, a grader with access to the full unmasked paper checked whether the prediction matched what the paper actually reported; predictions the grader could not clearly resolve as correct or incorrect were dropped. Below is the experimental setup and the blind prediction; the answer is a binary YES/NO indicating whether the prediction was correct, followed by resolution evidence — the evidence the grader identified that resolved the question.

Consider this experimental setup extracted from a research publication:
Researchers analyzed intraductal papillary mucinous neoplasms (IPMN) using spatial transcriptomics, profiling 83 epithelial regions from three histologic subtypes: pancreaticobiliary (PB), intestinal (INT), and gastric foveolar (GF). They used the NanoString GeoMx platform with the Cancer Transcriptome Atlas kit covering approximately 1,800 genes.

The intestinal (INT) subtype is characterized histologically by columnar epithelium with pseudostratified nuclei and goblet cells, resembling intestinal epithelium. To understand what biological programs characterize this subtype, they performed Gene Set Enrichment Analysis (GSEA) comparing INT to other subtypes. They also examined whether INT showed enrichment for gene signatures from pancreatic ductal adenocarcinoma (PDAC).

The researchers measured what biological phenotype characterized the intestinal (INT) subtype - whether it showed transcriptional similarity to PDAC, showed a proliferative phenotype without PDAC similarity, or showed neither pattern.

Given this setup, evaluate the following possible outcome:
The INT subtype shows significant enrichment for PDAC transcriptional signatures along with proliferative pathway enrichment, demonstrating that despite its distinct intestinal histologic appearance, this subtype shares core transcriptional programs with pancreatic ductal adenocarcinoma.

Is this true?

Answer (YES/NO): NO